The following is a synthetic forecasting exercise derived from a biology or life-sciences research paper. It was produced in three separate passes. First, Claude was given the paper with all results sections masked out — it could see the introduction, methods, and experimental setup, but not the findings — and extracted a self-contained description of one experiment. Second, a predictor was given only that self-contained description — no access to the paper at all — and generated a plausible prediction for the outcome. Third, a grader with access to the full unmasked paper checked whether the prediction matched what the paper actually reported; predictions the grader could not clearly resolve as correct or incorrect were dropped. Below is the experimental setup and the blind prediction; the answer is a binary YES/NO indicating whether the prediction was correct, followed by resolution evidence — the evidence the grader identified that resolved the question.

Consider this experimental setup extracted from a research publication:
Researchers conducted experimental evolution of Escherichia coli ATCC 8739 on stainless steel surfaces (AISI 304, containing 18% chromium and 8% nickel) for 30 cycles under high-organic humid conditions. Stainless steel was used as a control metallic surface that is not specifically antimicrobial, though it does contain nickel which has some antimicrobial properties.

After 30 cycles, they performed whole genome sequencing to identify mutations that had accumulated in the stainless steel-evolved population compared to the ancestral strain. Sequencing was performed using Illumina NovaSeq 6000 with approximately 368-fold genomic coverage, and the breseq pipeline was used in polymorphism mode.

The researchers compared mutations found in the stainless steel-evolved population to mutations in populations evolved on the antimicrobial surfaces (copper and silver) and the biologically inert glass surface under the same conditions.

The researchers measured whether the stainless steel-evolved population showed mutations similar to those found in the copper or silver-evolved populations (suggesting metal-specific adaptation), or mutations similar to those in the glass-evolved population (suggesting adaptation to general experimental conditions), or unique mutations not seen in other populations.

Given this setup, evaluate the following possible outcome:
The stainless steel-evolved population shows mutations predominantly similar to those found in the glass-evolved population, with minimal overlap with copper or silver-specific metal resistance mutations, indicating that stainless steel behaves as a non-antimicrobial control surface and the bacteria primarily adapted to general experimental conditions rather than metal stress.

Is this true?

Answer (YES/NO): YES